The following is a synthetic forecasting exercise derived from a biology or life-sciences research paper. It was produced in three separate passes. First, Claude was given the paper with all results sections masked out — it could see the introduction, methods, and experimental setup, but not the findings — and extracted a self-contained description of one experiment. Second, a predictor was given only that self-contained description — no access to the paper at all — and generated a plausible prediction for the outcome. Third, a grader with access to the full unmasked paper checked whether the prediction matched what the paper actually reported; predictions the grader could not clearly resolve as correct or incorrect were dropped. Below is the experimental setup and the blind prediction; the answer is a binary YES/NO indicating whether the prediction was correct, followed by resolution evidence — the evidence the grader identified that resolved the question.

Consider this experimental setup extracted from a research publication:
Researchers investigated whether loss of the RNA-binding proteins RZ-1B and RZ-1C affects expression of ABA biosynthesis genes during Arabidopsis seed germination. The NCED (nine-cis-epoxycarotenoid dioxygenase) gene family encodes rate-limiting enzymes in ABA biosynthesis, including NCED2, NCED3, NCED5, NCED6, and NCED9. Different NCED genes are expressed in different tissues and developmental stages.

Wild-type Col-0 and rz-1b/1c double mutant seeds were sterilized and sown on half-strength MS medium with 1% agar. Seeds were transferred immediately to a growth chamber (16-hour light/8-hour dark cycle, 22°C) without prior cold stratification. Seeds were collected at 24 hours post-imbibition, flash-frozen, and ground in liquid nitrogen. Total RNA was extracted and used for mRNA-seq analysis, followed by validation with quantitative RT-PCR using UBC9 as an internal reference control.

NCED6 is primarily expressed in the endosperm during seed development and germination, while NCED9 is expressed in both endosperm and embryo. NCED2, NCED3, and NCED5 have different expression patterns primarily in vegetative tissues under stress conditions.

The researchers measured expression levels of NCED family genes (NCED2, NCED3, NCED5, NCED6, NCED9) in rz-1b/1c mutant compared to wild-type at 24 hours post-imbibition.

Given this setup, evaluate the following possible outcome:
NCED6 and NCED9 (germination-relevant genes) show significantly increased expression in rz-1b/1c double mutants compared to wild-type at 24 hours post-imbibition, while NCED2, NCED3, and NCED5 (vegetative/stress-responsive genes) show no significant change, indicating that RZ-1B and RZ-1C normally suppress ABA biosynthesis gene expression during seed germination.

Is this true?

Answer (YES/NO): NO